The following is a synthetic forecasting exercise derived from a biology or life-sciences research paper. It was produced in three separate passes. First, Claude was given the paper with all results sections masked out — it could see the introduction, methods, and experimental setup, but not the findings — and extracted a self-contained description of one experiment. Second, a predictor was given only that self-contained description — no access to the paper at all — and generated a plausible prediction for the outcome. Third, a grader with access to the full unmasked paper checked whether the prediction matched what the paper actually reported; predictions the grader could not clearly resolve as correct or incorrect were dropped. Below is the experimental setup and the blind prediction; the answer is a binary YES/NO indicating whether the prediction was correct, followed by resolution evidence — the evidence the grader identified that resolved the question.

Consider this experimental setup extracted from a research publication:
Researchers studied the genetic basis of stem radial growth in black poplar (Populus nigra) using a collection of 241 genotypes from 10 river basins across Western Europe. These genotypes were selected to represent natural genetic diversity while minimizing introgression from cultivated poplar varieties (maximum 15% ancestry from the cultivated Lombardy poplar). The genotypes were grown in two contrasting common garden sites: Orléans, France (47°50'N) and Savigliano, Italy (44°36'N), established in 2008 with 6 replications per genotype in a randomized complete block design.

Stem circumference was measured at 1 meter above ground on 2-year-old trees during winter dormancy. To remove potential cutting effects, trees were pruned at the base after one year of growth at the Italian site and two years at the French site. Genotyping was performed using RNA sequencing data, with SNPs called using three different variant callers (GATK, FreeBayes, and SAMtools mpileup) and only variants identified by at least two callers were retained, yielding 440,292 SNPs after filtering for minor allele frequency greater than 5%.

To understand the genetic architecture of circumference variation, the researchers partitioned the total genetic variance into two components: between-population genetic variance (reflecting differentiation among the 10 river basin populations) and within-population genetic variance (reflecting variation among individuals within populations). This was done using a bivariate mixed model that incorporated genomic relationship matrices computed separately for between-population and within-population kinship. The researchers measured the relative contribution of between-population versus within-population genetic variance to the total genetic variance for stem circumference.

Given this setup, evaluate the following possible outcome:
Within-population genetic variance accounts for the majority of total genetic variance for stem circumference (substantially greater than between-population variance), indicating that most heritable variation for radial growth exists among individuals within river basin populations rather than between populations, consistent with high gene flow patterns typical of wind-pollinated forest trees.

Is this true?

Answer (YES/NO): NO